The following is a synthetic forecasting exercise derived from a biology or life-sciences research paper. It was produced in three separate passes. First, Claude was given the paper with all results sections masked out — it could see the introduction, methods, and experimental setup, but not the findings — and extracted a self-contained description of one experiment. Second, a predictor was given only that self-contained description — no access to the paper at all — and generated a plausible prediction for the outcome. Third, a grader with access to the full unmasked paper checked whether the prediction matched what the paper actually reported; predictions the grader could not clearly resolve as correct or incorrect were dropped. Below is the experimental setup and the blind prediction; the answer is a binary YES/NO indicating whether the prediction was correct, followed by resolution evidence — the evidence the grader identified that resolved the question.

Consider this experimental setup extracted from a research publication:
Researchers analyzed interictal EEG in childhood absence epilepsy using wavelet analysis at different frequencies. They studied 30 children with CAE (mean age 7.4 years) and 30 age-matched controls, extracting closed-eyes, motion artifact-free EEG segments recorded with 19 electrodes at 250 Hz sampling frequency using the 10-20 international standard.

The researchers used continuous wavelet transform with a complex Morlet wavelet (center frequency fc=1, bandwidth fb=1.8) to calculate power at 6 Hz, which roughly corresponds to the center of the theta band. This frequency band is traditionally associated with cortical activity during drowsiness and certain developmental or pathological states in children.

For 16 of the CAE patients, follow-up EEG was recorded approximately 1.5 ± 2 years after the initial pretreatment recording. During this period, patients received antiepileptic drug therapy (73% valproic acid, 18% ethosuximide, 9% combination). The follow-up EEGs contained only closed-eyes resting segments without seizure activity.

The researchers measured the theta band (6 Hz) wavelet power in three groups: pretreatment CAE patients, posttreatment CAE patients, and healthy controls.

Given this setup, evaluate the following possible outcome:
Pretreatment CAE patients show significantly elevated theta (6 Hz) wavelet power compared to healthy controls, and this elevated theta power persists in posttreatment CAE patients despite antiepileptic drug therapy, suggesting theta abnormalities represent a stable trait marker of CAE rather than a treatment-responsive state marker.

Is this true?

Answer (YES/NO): NO